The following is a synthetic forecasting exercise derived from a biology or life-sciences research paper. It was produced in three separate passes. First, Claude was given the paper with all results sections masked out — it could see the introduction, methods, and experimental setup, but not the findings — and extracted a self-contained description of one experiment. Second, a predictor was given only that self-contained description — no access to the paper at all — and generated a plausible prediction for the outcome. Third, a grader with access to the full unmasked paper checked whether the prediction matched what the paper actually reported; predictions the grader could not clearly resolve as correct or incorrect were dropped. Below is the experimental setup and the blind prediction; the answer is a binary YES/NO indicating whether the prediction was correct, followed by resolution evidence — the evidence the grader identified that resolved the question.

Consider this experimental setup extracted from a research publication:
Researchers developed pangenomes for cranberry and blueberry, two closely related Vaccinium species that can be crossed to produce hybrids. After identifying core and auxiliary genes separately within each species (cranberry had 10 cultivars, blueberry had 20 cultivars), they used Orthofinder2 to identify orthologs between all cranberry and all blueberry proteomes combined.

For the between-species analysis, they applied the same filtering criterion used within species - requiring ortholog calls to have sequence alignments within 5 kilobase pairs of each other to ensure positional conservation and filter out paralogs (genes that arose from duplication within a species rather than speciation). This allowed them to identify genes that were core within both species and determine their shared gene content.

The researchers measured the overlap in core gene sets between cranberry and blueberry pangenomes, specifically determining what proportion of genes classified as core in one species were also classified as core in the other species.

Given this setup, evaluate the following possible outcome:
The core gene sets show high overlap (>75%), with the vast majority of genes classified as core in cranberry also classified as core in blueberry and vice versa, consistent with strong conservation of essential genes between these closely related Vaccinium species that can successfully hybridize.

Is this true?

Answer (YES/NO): NO